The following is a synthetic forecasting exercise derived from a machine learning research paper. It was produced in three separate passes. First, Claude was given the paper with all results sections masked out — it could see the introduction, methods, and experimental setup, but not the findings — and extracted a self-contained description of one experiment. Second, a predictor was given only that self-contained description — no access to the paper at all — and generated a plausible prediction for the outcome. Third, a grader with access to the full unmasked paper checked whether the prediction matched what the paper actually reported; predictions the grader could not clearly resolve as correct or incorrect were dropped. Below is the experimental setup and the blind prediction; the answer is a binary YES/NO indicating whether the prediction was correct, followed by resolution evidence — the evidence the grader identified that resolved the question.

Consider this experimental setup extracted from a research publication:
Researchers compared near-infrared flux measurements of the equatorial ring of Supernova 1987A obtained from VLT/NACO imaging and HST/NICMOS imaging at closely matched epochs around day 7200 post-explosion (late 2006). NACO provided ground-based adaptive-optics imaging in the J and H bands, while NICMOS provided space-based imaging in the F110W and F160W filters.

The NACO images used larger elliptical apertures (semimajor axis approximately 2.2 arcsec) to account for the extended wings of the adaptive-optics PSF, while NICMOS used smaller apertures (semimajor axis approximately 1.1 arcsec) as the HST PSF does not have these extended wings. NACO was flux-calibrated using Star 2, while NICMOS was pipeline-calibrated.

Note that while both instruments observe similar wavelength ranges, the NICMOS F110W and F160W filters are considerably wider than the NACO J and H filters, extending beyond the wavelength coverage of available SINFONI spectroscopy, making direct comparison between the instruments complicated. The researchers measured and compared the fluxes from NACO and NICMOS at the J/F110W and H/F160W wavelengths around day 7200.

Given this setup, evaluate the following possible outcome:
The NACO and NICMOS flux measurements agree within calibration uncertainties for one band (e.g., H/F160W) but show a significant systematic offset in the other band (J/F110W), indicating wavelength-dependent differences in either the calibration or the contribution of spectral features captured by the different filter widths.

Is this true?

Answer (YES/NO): NO